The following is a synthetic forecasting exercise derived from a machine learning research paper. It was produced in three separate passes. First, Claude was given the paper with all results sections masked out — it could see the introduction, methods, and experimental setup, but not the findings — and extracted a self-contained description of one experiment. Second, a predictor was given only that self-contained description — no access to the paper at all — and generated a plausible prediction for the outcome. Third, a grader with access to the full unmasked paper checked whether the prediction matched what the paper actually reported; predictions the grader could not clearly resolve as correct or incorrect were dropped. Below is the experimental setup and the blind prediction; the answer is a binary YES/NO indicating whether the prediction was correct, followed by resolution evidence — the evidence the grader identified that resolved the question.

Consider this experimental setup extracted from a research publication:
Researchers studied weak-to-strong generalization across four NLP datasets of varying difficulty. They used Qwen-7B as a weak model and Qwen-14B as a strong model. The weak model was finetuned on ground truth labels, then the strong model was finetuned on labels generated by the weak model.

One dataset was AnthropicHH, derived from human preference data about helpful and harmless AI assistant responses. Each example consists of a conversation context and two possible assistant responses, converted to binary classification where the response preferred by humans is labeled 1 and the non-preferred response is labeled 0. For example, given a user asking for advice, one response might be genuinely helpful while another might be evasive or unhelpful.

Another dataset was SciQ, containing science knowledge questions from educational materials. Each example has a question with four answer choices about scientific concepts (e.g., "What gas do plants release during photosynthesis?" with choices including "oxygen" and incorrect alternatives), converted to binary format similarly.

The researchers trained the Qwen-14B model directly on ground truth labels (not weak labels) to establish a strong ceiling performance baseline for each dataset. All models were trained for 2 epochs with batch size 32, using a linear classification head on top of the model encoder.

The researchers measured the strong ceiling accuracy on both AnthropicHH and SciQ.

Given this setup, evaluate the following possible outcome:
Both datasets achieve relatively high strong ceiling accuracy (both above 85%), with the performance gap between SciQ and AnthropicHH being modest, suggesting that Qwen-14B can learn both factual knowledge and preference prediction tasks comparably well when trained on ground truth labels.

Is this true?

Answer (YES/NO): NO